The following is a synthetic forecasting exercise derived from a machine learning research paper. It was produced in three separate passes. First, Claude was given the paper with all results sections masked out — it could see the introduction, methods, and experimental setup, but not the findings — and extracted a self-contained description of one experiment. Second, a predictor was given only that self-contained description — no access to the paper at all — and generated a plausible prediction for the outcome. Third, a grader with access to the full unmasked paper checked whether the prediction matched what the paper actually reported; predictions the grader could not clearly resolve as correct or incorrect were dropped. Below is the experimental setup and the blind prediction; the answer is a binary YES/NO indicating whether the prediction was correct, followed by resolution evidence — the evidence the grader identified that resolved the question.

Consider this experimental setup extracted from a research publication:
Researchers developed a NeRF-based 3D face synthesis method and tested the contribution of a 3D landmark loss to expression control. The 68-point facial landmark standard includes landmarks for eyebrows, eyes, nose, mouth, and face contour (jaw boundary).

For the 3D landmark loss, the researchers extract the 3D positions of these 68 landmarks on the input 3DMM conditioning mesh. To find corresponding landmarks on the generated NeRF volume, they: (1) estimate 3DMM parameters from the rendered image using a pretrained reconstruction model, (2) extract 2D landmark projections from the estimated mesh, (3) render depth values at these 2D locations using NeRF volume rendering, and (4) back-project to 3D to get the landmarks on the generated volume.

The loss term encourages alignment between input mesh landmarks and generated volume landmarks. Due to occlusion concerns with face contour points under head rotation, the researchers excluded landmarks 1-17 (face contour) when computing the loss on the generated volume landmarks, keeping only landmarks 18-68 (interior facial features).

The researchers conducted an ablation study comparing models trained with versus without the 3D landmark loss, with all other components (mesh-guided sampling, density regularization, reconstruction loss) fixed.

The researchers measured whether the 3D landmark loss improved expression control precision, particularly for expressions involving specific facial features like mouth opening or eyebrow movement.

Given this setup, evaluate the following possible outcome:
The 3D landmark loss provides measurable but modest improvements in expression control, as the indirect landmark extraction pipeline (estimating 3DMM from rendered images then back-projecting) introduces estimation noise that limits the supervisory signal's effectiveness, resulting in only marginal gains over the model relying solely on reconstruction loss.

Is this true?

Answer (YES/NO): NO